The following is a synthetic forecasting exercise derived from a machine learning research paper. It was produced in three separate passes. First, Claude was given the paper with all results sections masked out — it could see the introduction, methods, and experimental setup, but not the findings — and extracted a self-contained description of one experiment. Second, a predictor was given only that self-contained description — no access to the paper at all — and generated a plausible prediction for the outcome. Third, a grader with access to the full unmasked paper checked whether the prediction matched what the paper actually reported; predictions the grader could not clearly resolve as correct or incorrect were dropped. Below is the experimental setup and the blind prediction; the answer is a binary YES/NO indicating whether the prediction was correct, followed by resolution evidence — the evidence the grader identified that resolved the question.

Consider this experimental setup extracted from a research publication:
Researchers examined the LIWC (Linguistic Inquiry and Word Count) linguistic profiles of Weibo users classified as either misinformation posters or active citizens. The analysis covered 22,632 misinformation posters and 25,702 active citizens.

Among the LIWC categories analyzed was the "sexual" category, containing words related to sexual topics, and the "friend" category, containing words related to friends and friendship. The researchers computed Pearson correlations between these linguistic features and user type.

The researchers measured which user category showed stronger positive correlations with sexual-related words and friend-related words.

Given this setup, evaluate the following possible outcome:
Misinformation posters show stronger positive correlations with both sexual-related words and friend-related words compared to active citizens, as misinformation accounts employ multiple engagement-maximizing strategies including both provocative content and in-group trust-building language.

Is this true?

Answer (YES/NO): YES